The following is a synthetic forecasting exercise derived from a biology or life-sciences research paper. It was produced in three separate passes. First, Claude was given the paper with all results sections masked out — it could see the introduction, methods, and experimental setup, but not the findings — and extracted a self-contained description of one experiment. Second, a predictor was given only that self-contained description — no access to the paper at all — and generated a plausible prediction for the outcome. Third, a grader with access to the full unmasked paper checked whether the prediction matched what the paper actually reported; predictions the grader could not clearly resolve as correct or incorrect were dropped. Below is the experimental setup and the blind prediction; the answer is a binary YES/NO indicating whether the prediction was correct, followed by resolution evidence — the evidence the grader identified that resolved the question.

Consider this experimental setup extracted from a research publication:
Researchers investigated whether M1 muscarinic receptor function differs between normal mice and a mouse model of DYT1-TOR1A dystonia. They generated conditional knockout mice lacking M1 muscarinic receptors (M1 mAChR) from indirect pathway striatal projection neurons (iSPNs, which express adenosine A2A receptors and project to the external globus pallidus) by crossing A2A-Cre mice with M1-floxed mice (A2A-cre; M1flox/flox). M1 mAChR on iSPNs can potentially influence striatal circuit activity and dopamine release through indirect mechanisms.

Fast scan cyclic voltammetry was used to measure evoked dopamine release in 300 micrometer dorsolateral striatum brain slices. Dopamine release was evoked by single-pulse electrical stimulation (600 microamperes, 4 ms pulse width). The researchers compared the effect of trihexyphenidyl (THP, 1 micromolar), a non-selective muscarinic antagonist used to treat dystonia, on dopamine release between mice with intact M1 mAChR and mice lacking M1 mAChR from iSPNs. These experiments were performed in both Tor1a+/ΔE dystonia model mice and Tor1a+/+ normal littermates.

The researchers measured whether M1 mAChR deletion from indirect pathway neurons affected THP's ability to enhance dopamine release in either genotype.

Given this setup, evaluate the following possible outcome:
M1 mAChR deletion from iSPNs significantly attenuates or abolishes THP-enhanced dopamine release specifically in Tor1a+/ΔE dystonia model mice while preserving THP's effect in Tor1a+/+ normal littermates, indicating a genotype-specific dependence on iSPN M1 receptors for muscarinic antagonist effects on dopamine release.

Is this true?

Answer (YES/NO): NO